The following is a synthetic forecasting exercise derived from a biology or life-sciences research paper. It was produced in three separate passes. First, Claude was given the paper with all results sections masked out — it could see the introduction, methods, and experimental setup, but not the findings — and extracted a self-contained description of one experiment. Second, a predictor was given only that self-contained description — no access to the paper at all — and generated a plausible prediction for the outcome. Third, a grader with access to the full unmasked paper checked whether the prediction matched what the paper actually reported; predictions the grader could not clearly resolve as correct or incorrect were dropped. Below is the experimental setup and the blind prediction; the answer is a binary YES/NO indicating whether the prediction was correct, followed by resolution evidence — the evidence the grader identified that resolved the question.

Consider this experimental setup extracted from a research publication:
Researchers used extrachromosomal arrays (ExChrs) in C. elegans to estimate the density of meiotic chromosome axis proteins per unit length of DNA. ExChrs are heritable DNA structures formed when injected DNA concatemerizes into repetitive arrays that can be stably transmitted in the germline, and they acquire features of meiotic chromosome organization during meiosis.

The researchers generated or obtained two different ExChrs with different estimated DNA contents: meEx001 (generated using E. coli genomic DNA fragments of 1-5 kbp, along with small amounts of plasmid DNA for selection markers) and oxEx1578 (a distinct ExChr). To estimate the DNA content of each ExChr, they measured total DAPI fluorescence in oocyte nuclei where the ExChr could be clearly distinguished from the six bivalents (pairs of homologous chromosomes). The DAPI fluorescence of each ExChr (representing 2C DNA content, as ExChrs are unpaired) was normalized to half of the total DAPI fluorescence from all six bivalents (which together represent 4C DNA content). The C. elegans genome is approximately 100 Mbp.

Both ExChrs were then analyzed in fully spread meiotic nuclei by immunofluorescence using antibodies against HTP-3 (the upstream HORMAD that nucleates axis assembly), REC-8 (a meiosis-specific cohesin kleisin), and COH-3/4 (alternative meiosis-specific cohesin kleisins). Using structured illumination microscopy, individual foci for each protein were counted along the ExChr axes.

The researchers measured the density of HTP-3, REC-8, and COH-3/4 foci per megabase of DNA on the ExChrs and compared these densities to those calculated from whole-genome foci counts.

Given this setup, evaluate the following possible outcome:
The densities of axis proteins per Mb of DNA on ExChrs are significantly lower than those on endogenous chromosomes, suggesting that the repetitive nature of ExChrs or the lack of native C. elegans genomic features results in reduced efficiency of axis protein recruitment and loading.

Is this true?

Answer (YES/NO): NO